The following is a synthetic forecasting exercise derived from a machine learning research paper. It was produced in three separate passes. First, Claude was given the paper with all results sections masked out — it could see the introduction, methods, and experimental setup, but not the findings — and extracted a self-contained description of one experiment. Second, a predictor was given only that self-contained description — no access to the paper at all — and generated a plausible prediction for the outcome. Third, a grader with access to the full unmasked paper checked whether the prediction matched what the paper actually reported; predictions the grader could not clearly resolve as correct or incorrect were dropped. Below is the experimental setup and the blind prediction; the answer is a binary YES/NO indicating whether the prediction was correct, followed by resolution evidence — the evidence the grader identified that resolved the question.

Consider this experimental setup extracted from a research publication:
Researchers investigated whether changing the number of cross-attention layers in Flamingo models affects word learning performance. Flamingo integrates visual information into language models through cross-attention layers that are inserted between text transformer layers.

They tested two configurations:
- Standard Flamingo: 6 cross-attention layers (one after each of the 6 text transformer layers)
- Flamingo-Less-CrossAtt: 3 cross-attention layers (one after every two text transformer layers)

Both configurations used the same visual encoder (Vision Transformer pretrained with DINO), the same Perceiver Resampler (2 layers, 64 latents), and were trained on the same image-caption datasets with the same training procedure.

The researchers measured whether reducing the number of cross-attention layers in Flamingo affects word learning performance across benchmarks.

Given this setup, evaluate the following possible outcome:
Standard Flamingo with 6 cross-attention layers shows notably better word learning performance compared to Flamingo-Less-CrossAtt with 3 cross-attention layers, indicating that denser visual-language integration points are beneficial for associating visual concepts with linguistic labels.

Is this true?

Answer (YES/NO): NO